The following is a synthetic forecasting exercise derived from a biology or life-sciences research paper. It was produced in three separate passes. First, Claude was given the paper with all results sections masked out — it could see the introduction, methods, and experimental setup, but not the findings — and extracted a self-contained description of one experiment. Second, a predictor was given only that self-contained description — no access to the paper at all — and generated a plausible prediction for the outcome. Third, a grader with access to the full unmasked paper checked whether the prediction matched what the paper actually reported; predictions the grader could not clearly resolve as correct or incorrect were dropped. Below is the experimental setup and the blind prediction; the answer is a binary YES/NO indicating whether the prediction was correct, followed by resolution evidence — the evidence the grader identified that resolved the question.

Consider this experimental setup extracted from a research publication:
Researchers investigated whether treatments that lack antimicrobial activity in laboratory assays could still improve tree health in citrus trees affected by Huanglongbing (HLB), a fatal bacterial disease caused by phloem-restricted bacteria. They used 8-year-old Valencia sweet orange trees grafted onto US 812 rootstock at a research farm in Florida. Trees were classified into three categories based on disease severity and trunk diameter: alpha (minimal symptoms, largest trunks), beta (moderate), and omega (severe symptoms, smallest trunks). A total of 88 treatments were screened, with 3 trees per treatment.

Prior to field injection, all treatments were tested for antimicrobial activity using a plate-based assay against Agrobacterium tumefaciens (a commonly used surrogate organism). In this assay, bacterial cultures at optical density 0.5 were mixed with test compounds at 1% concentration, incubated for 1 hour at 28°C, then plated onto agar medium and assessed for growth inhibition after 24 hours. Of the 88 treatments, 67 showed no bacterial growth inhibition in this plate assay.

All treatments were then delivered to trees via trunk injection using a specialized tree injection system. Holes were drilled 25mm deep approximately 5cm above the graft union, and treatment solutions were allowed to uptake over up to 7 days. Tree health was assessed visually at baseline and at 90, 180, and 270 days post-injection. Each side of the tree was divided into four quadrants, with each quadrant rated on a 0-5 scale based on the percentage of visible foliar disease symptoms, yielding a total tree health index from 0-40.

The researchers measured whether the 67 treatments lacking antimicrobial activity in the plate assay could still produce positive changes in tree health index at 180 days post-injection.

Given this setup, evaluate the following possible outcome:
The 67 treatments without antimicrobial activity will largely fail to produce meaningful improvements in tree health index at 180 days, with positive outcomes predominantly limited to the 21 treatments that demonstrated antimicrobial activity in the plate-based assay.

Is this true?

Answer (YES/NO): NO